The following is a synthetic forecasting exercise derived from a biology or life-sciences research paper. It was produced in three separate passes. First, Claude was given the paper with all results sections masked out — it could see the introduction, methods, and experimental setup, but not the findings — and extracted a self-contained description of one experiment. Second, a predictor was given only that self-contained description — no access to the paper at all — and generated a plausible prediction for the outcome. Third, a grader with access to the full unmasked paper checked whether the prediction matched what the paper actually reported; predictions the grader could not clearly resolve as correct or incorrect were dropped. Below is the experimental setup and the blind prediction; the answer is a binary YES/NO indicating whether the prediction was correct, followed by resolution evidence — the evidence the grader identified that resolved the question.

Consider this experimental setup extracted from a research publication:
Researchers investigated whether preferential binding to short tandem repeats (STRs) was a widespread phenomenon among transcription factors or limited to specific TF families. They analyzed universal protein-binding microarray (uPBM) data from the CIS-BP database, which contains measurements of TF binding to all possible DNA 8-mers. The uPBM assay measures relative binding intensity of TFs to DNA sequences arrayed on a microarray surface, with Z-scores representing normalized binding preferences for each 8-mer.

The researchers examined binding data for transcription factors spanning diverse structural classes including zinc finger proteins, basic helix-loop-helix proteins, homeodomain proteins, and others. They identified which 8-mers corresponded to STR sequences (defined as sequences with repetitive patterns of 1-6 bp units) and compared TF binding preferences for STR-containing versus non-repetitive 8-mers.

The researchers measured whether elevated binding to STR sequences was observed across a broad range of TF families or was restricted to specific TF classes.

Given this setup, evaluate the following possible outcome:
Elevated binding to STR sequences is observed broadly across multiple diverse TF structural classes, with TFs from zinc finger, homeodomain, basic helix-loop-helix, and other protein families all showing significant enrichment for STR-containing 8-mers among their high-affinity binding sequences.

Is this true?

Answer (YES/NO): YES